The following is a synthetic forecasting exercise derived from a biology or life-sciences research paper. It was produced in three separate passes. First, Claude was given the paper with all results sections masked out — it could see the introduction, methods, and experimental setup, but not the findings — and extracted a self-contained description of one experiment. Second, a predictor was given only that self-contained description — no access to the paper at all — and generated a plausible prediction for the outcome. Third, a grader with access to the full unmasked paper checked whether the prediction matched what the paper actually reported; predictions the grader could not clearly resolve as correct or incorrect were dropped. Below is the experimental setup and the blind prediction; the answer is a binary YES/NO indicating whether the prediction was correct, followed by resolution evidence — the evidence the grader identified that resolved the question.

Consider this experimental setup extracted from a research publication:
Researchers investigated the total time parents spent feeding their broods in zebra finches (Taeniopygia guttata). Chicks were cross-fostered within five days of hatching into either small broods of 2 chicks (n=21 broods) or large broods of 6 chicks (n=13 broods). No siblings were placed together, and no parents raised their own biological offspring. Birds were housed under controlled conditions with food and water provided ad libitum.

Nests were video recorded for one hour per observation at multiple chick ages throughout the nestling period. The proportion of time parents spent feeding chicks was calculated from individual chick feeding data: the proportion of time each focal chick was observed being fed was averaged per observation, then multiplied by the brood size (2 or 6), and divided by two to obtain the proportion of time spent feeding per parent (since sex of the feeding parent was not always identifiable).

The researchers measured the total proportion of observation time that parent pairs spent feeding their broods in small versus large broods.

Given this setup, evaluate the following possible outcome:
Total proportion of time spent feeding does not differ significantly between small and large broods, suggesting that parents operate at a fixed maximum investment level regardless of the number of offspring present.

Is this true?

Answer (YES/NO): NO